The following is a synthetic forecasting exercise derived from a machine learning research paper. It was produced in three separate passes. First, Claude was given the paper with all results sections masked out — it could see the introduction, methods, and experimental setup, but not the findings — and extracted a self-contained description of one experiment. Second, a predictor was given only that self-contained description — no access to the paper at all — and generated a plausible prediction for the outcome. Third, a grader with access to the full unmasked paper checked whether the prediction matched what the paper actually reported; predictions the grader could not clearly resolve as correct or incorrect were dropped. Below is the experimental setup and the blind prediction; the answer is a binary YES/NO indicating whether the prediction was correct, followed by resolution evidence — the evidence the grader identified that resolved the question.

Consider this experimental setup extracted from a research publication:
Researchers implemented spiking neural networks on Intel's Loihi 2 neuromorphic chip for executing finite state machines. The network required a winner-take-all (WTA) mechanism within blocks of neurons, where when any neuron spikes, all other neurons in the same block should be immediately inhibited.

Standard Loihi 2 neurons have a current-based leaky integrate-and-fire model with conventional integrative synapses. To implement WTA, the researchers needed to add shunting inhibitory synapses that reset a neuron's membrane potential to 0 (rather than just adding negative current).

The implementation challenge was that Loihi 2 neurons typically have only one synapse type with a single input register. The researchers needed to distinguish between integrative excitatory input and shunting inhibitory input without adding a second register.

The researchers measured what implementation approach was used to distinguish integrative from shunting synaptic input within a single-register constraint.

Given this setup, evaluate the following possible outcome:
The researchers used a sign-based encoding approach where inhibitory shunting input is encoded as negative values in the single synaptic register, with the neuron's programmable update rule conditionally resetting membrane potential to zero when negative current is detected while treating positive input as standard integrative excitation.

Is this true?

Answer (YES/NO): NO